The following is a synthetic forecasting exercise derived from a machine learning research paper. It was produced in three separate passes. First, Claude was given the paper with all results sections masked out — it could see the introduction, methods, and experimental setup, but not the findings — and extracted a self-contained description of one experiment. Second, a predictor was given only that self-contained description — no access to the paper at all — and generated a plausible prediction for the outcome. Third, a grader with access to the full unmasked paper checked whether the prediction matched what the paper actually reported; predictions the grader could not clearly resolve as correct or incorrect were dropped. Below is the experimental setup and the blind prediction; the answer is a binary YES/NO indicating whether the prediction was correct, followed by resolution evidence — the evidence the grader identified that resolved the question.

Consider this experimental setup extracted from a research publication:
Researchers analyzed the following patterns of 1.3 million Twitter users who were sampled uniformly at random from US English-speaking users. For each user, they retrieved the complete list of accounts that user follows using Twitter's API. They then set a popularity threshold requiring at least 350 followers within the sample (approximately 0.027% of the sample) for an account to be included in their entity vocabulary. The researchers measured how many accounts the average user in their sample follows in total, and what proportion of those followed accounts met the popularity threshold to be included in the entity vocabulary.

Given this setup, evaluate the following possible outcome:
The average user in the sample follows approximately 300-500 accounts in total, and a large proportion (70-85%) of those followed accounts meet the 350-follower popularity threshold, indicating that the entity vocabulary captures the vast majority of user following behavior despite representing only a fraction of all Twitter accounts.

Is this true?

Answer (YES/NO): NO